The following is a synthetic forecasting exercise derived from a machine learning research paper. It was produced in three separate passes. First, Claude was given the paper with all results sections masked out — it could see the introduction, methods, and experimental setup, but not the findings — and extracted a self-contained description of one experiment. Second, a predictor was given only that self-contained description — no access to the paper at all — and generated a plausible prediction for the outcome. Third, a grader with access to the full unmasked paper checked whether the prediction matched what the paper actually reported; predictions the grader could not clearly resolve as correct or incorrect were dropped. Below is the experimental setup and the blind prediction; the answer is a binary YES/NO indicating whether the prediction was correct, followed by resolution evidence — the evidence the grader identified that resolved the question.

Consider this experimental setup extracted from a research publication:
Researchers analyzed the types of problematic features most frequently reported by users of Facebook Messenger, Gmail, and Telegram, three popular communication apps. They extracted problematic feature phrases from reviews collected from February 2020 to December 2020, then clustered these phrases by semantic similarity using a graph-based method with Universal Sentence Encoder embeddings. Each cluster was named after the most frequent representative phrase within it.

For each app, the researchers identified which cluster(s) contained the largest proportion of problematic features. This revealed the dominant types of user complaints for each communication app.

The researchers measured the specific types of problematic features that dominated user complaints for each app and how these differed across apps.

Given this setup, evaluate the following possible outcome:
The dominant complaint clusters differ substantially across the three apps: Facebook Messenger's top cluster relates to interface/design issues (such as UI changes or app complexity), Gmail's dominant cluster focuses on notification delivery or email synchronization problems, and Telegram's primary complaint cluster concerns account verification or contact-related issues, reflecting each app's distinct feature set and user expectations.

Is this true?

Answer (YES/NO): NO